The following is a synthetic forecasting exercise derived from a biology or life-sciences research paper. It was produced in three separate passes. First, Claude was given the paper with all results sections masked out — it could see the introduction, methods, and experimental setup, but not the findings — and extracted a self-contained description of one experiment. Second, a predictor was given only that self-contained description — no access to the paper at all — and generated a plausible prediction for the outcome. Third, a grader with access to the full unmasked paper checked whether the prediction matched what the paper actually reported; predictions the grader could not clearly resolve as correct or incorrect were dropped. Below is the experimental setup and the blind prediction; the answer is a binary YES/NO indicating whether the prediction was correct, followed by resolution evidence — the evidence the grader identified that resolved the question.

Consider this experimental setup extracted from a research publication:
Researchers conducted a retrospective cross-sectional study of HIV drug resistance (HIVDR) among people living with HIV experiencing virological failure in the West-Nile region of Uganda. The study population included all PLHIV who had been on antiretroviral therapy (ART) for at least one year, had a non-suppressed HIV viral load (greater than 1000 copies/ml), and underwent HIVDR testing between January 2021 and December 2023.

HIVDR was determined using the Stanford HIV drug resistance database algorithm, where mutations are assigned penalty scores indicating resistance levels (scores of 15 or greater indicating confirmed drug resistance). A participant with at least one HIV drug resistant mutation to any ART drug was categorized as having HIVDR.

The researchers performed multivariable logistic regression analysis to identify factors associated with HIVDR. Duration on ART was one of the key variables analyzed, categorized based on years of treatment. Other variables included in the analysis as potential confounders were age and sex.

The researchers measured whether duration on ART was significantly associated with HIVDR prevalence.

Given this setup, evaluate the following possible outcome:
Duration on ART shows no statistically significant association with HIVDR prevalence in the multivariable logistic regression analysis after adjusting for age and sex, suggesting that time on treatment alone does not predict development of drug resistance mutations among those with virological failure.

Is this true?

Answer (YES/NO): NO